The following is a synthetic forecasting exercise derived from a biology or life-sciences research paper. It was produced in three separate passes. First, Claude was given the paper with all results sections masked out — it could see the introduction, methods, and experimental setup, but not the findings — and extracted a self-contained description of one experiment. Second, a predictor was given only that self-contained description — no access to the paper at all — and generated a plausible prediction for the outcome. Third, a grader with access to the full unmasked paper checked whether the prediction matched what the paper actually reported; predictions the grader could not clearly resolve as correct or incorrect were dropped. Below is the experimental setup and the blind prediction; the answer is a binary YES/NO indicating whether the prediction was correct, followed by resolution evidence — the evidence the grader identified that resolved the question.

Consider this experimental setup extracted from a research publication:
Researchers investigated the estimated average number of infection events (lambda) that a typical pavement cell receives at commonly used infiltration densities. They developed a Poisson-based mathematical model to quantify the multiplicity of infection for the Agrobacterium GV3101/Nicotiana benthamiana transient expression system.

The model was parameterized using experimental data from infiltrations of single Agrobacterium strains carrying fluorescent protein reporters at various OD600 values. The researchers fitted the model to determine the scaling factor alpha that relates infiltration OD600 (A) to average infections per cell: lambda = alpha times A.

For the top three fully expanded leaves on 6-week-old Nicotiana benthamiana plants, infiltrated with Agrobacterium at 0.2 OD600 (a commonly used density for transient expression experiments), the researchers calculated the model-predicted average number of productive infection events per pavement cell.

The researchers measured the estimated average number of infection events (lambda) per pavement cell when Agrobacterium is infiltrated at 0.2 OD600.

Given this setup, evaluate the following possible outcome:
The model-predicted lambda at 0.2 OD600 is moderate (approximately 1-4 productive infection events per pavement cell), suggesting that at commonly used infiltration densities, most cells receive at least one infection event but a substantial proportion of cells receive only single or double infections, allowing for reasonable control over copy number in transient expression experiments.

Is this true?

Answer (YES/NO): YES